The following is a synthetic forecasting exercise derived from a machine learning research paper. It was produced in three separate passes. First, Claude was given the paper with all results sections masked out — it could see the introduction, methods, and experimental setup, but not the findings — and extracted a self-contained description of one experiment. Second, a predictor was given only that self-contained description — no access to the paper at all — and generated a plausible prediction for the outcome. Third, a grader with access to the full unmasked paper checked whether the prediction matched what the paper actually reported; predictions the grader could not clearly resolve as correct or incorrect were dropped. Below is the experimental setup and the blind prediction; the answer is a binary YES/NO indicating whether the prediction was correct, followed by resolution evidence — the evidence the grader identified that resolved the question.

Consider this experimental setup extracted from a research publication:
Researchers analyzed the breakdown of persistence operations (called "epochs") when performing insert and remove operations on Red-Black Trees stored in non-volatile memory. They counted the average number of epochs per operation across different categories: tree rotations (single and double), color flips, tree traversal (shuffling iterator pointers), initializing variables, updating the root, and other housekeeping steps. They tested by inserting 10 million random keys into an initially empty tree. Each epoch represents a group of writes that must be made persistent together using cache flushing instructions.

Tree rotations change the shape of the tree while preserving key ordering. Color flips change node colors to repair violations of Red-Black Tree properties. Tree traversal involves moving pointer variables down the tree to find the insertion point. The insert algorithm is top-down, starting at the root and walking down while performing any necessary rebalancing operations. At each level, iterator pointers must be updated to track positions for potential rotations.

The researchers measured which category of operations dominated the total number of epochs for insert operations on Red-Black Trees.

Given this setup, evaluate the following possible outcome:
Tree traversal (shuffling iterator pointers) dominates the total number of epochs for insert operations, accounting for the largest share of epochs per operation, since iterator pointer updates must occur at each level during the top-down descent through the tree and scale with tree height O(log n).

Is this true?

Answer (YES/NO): YES